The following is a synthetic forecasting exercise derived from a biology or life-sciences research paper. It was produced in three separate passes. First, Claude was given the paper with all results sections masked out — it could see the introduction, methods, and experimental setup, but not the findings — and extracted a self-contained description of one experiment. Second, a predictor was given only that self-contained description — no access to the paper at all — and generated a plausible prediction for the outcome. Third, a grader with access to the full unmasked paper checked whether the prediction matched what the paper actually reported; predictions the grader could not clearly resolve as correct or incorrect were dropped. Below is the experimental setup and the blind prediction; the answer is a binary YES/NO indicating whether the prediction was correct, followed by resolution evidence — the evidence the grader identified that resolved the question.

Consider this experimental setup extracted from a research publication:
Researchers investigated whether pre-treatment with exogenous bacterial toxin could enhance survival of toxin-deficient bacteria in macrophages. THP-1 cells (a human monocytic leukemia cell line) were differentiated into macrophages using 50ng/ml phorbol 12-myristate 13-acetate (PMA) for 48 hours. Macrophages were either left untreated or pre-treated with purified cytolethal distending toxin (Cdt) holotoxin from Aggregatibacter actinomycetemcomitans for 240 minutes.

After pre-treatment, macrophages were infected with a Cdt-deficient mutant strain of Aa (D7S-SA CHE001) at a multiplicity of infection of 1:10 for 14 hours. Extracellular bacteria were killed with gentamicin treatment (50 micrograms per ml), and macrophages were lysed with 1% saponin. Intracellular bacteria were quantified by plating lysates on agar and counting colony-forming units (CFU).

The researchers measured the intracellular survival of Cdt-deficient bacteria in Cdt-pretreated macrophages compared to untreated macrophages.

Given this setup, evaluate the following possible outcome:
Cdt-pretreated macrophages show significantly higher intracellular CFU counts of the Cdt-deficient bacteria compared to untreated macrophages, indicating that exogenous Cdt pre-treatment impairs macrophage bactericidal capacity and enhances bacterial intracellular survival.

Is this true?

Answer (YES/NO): YES